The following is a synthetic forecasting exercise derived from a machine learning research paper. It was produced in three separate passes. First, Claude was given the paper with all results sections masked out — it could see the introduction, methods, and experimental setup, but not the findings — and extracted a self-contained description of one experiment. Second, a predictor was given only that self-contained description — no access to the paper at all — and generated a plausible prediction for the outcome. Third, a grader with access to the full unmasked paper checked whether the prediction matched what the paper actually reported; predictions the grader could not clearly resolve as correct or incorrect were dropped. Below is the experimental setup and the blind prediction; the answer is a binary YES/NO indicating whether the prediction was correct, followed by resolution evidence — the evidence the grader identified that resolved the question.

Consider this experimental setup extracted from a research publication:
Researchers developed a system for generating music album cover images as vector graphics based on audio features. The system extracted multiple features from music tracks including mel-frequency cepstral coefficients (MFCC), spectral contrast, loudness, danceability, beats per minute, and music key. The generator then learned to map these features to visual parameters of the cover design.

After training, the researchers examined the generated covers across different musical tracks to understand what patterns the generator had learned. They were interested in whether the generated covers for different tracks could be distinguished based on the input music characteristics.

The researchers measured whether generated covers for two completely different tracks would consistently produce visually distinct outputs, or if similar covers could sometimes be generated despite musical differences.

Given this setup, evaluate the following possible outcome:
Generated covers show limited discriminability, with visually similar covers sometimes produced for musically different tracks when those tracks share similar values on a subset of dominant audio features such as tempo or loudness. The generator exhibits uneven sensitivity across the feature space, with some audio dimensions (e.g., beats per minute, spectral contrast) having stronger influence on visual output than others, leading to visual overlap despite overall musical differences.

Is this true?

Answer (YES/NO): NO